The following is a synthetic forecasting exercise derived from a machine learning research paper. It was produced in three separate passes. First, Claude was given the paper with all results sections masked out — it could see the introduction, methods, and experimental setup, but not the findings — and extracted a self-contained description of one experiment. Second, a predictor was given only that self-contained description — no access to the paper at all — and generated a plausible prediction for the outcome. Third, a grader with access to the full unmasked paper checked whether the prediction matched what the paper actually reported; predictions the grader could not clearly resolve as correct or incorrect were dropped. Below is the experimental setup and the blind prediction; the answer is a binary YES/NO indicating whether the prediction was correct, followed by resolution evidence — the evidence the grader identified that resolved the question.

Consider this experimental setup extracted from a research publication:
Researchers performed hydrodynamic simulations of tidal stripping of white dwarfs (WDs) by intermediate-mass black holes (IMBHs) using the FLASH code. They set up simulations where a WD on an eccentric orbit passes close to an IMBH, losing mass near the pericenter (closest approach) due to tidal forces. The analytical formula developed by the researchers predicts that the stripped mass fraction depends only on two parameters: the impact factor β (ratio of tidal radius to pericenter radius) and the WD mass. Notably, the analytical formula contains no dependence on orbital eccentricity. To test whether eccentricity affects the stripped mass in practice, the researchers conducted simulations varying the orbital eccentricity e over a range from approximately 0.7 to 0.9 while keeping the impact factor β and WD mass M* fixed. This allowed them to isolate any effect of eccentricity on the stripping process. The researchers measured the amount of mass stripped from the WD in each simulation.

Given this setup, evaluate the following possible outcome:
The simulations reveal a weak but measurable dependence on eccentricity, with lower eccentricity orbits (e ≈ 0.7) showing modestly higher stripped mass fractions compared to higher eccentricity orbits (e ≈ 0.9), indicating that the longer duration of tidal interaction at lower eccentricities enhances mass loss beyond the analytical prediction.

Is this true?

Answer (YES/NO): YES